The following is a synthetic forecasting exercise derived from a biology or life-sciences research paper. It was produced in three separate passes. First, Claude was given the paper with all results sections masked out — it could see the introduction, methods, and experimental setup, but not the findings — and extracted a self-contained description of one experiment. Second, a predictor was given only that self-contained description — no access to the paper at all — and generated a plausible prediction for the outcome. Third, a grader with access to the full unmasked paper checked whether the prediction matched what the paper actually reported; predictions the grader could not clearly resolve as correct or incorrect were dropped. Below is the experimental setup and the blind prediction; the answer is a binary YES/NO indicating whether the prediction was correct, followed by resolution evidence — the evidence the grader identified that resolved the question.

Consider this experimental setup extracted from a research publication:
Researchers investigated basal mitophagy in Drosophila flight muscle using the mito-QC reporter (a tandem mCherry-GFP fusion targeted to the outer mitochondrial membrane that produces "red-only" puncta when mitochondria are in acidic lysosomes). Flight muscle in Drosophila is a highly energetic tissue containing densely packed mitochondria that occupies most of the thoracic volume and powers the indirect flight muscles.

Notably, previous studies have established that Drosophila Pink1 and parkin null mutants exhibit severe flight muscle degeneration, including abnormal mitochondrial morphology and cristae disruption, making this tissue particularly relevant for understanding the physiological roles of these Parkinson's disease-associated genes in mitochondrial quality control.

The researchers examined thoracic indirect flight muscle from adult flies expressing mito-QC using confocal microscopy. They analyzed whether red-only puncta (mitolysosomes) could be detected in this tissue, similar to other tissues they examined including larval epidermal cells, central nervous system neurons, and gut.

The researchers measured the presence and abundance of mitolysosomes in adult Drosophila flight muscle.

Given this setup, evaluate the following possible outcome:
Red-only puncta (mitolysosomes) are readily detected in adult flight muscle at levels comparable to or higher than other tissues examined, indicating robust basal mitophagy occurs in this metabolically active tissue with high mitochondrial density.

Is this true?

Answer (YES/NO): NO